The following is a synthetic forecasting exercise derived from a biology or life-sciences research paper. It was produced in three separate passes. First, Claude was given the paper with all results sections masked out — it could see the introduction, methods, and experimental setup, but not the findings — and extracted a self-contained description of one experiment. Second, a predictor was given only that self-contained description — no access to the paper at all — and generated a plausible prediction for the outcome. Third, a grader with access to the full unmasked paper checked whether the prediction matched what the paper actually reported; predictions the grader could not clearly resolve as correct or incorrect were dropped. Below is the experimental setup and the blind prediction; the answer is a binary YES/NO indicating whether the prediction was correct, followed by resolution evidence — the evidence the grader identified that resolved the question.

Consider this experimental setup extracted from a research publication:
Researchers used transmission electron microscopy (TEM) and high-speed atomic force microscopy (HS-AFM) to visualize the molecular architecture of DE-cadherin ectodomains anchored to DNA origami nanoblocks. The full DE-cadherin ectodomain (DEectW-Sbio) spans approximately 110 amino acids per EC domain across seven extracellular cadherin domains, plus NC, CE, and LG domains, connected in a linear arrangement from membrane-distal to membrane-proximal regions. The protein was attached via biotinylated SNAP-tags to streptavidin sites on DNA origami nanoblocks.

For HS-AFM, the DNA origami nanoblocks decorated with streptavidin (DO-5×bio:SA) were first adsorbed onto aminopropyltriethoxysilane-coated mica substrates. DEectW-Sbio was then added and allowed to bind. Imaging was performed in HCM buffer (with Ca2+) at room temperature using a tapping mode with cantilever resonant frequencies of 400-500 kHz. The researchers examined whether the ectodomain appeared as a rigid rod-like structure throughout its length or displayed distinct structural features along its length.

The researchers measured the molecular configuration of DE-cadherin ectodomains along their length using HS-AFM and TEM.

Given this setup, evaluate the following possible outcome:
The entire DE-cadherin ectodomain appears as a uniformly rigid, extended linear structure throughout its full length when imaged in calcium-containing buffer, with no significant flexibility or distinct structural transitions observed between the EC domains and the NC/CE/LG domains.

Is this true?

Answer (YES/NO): NO